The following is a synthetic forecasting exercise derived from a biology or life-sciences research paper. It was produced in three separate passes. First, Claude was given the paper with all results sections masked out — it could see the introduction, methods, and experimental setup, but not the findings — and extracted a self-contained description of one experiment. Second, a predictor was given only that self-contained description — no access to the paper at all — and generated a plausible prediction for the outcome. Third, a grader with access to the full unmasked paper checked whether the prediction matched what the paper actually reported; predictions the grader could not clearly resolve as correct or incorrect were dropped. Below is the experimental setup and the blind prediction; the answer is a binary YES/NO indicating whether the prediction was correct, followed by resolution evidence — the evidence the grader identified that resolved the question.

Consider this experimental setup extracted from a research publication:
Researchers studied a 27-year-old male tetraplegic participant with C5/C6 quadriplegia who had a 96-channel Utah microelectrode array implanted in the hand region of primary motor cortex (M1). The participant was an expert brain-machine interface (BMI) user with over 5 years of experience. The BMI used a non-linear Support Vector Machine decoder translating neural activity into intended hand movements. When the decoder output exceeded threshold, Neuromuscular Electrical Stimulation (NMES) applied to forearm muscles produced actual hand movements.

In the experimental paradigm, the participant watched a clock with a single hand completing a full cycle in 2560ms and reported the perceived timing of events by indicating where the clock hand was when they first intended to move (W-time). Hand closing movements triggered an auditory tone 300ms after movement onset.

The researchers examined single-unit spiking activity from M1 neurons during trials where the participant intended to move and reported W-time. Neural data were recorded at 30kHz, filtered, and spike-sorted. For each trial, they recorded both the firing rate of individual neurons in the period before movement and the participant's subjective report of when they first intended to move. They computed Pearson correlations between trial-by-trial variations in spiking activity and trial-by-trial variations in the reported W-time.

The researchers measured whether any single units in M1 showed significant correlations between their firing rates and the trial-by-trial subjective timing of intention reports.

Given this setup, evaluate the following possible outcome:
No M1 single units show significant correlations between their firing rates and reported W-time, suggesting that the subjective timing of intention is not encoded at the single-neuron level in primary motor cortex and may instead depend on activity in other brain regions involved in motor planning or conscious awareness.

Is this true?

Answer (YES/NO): NO